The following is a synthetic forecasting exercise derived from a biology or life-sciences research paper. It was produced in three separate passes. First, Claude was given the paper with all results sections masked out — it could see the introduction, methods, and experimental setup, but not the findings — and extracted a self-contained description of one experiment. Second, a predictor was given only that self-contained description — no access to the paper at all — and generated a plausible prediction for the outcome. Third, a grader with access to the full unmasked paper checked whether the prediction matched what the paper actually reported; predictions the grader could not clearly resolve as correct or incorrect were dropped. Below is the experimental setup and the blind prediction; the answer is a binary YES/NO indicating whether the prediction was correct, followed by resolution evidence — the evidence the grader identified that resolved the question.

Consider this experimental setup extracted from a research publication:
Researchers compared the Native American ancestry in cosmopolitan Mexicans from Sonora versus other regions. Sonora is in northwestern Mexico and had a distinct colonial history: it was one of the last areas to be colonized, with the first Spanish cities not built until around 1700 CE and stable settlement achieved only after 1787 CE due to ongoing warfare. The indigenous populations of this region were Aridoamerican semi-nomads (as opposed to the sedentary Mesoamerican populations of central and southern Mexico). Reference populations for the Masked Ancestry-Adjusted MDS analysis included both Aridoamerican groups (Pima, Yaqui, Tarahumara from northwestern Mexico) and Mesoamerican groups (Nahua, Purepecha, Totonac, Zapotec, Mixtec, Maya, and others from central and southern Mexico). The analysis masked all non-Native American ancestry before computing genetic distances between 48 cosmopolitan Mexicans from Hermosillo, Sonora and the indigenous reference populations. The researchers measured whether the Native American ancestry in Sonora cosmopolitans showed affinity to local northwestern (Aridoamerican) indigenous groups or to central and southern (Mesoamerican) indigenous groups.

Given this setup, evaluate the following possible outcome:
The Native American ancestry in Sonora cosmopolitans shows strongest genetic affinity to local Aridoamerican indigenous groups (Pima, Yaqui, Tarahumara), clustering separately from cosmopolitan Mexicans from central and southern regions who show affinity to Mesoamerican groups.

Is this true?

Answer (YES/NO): NO